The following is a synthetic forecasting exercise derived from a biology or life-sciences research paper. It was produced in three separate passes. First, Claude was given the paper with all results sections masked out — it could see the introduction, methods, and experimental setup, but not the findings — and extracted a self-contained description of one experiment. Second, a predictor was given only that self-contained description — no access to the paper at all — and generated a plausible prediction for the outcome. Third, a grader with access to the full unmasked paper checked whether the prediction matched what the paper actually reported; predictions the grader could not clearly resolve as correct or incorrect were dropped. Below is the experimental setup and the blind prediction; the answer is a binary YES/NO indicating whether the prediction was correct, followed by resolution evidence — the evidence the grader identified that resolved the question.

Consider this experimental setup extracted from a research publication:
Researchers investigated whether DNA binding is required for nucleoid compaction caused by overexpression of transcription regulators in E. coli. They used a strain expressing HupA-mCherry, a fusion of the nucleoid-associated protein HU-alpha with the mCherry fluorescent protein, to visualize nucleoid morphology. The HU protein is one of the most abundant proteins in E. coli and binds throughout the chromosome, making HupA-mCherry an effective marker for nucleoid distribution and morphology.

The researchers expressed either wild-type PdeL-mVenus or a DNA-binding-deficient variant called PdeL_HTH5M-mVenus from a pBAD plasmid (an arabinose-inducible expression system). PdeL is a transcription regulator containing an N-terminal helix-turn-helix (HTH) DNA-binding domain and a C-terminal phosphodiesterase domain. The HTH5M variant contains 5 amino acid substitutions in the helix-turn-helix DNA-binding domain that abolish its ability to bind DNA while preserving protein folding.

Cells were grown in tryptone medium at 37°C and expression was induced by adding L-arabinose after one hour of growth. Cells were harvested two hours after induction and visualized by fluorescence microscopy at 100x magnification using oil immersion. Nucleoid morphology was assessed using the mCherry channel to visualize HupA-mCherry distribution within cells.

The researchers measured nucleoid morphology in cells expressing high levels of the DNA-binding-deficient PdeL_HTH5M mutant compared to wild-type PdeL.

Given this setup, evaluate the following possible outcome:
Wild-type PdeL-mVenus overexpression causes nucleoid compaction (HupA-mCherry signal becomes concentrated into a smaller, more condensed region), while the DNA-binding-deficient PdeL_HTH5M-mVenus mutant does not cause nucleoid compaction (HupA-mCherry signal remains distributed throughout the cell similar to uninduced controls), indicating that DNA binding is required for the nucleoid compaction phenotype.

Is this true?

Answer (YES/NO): YES